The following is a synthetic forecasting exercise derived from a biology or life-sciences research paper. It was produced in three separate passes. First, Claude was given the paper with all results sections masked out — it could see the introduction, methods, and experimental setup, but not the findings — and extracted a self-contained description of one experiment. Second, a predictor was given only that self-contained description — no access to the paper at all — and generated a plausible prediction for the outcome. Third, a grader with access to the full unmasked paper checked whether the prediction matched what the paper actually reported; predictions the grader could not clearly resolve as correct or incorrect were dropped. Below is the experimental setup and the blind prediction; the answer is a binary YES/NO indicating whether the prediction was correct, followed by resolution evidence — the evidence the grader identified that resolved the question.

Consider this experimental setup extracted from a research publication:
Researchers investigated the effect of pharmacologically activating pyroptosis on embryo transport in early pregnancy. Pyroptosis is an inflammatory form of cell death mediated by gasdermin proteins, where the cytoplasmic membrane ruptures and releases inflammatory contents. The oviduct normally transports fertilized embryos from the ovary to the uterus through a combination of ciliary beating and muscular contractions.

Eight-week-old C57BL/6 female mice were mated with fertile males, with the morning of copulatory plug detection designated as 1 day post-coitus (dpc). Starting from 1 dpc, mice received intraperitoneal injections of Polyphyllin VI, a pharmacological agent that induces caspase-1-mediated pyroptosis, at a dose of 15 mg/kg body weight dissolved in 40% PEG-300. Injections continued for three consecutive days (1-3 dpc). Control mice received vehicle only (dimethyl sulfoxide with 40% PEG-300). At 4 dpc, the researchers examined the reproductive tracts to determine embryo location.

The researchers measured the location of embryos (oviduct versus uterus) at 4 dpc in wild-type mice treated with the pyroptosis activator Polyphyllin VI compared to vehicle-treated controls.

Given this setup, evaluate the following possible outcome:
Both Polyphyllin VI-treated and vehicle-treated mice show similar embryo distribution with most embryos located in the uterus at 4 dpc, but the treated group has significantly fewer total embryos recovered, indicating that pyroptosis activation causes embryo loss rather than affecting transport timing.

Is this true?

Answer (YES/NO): NO